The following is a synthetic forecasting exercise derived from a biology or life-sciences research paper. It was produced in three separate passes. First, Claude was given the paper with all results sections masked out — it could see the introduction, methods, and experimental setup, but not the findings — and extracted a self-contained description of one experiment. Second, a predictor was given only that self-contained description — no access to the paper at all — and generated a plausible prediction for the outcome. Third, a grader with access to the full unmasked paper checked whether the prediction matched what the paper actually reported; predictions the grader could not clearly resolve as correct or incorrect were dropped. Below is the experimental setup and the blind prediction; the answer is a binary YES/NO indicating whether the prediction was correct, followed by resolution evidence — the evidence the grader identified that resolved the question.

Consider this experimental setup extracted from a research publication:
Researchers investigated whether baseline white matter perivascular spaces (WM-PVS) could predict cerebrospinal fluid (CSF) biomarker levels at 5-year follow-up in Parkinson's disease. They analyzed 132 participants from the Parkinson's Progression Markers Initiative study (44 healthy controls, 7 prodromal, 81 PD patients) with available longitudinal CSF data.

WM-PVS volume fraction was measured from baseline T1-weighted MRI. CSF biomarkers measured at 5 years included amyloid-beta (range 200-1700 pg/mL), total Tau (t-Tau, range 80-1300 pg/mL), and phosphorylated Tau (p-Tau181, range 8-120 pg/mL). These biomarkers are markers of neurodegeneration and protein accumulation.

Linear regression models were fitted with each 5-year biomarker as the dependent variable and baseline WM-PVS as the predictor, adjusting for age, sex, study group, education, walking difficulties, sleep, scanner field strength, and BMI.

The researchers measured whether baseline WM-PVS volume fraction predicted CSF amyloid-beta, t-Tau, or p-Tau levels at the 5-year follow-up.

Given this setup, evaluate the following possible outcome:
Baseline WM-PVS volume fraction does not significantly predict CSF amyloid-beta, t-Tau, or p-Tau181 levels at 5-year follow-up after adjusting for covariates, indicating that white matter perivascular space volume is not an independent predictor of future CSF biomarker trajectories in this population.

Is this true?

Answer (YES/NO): YES